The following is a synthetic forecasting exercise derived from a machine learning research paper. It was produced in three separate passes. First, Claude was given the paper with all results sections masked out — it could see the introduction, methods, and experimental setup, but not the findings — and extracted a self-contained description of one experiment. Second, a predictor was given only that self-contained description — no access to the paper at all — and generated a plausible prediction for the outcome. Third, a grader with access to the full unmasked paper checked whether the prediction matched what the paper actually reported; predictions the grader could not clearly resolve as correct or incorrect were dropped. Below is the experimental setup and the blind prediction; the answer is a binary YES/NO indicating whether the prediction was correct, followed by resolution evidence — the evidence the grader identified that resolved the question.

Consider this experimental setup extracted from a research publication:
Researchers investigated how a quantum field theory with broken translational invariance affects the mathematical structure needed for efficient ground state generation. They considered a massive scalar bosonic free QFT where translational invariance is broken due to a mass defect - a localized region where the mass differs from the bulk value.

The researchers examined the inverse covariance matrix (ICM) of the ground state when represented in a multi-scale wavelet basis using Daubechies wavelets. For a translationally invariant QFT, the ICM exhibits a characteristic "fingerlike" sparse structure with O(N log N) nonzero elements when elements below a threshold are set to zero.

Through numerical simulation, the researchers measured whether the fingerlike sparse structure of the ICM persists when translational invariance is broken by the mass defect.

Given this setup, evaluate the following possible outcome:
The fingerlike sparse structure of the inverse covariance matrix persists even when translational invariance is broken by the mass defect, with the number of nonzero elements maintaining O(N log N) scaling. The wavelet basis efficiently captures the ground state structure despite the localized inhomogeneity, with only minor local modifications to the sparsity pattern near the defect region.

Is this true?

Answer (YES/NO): NO